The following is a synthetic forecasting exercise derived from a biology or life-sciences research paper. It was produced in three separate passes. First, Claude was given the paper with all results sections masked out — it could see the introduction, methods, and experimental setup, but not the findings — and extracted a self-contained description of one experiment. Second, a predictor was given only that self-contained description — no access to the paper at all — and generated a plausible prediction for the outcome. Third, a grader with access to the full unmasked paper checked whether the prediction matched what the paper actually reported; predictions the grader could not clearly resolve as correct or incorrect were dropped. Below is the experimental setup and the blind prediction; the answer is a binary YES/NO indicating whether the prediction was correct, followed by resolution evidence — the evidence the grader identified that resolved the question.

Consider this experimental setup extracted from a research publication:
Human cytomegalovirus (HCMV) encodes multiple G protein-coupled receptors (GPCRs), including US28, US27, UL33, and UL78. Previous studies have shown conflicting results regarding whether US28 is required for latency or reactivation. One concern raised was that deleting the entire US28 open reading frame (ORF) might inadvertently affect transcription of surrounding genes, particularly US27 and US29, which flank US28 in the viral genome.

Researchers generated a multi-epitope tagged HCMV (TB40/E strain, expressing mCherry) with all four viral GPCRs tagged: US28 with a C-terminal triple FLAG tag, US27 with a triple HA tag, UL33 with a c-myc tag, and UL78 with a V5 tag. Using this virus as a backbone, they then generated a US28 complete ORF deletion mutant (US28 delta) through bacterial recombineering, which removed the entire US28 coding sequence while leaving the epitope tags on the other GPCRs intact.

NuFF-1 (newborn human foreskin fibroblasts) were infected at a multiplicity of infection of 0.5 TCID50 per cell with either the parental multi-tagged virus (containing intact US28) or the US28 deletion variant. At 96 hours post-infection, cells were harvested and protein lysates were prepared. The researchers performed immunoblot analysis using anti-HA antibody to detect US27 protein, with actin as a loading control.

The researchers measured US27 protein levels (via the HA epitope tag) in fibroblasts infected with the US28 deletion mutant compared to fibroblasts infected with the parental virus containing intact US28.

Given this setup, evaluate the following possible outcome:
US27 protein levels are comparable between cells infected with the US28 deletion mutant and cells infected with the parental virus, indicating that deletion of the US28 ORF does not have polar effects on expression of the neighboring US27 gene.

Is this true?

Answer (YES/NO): YES